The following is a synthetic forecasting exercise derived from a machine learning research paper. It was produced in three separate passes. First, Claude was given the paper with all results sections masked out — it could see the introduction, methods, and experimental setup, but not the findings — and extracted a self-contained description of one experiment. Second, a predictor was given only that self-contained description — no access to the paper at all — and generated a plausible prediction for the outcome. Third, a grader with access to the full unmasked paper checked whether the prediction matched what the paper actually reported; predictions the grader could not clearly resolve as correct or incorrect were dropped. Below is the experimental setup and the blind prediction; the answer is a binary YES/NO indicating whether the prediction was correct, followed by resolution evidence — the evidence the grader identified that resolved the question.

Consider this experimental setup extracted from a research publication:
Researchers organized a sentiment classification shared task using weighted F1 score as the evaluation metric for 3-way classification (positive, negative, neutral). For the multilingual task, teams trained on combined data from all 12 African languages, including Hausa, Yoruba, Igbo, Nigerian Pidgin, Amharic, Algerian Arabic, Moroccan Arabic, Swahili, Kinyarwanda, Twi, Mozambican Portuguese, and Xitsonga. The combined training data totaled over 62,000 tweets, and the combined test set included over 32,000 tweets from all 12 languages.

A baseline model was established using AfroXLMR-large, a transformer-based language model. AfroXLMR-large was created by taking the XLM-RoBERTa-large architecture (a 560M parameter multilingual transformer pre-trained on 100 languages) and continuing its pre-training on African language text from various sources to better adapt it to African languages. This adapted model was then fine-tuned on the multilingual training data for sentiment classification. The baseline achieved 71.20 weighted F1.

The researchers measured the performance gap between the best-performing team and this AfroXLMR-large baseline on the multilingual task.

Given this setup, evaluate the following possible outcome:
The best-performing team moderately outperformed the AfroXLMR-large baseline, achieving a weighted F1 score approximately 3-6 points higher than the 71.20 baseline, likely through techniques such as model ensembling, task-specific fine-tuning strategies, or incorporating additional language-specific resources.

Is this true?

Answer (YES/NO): YES